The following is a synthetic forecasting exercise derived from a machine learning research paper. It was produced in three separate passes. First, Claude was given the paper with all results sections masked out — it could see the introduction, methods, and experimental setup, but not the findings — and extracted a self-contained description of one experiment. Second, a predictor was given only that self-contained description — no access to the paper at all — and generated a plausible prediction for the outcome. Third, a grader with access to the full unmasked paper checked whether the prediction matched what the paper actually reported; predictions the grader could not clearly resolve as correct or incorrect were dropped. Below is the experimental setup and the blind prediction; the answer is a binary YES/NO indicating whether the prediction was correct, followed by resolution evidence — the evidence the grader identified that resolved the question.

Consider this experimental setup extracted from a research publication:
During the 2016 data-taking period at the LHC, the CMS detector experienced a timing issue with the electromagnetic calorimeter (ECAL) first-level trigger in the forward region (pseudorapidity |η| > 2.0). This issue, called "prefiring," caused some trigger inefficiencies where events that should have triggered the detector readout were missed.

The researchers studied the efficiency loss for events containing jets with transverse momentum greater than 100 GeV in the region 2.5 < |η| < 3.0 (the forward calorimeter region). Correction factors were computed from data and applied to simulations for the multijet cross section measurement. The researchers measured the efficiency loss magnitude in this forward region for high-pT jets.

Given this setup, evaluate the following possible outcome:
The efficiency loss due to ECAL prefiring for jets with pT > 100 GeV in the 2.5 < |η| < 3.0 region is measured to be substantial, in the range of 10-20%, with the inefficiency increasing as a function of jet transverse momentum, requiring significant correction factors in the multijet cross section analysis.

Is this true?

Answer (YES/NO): NO